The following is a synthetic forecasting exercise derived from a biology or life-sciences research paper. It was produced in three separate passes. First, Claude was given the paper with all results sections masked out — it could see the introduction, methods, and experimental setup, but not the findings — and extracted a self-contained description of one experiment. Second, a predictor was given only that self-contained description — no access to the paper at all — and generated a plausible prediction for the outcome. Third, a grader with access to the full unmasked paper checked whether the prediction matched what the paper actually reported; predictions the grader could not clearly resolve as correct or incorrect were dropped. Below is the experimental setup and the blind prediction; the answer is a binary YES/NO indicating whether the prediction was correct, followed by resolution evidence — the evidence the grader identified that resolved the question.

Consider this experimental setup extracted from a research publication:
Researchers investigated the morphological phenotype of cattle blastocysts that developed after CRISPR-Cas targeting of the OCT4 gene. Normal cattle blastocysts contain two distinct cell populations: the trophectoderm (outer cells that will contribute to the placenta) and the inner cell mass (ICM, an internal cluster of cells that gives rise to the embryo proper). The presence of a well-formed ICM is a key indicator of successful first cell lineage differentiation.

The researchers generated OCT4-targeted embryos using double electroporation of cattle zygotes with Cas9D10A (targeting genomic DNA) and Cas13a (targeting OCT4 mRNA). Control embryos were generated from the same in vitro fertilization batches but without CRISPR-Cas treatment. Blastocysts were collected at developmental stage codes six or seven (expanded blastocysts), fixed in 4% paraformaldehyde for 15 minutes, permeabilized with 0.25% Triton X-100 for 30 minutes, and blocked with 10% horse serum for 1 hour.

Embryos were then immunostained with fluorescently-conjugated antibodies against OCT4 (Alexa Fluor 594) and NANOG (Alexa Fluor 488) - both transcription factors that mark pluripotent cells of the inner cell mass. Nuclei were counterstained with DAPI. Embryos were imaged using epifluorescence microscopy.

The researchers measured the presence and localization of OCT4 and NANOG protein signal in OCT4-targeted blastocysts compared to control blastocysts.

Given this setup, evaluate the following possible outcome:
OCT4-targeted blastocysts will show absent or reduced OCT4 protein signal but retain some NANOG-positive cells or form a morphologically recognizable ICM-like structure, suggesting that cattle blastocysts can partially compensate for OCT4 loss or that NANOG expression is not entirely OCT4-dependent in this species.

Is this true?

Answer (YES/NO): NO